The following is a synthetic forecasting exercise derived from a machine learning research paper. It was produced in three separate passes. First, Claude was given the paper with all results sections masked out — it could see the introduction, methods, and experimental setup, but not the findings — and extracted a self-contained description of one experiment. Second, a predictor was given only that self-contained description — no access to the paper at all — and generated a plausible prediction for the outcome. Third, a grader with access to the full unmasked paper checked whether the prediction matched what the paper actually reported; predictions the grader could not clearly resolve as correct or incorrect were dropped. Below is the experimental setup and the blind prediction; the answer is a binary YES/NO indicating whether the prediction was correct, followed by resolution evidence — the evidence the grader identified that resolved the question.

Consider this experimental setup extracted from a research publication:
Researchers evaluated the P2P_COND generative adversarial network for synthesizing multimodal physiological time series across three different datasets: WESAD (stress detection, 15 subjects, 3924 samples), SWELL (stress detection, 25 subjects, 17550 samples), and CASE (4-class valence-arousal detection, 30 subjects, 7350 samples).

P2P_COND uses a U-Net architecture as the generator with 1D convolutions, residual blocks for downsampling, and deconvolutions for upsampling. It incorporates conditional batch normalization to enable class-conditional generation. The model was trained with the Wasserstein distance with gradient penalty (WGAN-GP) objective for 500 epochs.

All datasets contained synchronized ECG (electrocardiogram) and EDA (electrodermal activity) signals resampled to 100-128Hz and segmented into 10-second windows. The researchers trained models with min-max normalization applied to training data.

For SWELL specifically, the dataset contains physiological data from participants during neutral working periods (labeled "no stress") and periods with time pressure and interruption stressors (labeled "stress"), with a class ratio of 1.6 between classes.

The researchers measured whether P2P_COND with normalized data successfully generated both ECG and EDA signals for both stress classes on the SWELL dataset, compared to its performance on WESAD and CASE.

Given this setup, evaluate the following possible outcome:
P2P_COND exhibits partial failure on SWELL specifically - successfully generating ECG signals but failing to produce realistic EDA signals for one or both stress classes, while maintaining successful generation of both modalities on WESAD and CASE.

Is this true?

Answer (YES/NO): NO